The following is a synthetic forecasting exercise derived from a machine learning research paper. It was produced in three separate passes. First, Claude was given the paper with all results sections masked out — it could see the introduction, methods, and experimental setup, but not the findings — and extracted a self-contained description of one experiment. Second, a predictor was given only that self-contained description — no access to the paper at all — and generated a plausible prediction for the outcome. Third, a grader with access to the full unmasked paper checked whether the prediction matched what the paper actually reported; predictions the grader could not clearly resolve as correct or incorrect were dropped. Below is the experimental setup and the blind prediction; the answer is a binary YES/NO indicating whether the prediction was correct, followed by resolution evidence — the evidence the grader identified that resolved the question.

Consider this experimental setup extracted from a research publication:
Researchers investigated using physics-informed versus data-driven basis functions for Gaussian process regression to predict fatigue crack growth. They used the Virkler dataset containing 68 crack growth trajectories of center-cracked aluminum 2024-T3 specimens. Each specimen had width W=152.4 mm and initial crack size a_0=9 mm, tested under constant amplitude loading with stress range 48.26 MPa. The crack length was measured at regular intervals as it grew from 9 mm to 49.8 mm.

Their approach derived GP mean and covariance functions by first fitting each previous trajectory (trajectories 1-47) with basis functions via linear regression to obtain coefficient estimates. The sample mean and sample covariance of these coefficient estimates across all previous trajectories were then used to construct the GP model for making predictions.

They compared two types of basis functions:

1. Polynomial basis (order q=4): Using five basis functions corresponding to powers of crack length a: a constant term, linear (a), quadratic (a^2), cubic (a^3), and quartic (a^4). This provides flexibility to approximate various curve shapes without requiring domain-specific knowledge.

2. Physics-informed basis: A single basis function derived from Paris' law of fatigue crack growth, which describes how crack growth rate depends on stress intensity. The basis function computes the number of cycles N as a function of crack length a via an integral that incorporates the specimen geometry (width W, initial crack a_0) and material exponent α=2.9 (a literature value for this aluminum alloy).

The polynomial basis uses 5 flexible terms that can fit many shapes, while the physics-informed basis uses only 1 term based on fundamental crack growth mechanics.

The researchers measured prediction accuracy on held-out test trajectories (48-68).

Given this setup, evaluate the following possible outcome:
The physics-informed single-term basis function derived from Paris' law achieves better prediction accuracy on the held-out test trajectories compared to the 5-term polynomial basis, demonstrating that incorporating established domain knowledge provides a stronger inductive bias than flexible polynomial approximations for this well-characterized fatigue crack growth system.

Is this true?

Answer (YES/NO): NO